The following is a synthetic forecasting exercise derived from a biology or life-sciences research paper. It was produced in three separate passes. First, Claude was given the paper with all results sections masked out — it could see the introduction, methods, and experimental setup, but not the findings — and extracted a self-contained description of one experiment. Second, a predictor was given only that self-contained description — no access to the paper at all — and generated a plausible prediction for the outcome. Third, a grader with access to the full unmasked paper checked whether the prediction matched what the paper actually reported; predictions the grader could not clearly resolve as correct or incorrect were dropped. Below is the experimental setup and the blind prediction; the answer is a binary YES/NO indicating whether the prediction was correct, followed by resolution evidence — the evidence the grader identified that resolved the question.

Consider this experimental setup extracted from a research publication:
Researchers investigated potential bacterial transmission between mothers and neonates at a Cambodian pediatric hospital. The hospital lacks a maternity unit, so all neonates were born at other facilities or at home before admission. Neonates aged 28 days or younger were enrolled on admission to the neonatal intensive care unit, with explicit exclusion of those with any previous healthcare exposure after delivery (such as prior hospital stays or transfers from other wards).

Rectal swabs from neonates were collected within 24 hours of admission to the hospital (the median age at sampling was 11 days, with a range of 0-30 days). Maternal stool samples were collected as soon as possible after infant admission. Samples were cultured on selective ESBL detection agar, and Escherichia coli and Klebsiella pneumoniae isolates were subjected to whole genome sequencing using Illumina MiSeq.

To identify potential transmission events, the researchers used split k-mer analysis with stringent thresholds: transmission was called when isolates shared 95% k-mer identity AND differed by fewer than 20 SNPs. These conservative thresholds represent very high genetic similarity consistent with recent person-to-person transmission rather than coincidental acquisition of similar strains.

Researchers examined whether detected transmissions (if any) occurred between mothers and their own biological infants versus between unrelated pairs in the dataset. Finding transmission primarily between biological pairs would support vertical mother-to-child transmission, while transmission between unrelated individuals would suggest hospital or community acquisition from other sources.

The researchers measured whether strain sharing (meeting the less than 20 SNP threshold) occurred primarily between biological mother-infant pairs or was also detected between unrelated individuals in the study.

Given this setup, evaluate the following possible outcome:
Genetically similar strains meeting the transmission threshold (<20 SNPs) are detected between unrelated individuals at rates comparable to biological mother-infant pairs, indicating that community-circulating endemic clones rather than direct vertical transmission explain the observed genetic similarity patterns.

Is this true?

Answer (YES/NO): NO